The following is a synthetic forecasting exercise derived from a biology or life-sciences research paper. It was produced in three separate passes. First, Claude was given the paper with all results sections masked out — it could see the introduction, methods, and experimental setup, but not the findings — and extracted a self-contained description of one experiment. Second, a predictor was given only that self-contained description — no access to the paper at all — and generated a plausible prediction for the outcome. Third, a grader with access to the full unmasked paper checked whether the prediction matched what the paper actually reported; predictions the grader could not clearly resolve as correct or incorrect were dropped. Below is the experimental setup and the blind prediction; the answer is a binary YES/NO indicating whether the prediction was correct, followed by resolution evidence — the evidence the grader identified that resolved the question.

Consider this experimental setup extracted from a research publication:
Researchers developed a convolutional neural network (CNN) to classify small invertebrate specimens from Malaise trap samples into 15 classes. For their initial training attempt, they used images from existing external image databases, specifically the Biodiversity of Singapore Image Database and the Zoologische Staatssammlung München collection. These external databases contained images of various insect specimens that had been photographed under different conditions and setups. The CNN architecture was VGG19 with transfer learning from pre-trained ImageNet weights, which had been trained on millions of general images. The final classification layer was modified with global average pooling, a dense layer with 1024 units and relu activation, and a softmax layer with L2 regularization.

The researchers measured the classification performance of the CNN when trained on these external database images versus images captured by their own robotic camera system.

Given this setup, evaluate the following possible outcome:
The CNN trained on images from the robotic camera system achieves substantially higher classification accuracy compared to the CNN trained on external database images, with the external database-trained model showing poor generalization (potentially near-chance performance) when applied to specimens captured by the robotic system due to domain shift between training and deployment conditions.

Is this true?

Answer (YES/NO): YES